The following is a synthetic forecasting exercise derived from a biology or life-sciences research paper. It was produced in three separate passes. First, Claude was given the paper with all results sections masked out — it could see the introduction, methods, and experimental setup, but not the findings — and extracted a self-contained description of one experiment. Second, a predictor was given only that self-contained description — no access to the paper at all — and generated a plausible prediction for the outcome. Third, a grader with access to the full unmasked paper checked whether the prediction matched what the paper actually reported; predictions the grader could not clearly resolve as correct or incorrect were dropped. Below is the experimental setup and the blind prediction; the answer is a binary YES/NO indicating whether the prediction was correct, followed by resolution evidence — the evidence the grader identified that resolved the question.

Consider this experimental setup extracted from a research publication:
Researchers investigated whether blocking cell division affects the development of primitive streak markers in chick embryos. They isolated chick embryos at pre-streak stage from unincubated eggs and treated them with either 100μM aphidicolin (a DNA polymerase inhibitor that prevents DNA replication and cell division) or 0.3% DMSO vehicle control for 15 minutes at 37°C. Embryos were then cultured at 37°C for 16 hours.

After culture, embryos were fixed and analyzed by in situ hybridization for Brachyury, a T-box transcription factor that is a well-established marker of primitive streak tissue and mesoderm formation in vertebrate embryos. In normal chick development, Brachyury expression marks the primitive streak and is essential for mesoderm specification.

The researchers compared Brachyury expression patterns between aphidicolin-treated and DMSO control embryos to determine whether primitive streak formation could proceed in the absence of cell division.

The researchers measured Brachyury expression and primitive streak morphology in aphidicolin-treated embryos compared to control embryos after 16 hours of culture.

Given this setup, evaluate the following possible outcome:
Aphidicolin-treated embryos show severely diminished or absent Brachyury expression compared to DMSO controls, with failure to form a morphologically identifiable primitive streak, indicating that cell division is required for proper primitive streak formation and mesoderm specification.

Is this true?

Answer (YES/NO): YES